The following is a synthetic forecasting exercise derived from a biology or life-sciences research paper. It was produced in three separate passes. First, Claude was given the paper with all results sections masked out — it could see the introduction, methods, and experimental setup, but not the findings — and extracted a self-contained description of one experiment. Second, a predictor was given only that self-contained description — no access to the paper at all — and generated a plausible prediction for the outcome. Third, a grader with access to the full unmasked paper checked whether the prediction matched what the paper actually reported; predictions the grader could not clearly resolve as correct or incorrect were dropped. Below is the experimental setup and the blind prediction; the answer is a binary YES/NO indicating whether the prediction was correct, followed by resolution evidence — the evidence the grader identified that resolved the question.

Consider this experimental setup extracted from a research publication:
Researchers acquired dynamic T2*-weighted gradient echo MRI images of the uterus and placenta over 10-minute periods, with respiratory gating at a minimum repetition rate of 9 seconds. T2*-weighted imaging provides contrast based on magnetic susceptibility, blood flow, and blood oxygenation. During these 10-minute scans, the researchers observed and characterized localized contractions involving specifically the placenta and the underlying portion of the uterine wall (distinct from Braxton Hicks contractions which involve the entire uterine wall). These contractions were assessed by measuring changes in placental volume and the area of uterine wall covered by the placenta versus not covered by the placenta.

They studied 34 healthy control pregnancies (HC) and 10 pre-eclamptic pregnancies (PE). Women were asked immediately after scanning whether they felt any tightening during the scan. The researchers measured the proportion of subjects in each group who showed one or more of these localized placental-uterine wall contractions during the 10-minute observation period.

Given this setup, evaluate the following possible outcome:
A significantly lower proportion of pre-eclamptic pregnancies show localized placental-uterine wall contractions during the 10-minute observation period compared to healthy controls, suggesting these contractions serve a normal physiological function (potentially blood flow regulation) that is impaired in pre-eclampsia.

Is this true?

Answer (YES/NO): NO